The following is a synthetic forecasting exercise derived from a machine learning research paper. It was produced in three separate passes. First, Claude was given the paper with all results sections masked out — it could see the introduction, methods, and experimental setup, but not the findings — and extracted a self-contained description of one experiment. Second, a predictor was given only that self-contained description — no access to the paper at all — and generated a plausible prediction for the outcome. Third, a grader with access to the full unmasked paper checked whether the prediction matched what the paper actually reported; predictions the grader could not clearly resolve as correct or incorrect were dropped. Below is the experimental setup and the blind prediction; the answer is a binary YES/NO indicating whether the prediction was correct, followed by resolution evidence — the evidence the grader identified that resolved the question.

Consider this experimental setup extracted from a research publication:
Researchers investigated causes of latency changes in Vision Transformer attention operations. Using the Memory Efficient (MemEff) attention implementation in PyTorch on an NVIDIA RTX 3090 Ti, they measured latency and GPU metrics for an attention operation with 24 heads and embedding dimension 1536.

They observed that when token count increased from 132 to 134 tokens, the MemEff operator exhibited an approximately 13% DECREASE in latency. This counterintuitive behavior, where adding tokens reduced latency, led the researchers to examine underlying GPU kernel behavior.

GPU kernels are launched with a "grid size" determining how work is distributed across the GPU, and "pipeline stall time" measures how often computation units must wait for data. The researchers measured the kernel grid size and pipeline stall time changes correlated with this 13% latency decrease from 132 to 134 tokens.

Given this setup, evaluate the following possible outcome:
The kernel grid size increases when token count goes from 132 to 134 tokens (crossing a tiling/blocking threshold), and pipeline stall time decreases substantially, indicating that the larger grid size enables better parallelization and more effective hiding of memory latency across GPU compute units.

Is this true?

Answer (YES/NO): YES